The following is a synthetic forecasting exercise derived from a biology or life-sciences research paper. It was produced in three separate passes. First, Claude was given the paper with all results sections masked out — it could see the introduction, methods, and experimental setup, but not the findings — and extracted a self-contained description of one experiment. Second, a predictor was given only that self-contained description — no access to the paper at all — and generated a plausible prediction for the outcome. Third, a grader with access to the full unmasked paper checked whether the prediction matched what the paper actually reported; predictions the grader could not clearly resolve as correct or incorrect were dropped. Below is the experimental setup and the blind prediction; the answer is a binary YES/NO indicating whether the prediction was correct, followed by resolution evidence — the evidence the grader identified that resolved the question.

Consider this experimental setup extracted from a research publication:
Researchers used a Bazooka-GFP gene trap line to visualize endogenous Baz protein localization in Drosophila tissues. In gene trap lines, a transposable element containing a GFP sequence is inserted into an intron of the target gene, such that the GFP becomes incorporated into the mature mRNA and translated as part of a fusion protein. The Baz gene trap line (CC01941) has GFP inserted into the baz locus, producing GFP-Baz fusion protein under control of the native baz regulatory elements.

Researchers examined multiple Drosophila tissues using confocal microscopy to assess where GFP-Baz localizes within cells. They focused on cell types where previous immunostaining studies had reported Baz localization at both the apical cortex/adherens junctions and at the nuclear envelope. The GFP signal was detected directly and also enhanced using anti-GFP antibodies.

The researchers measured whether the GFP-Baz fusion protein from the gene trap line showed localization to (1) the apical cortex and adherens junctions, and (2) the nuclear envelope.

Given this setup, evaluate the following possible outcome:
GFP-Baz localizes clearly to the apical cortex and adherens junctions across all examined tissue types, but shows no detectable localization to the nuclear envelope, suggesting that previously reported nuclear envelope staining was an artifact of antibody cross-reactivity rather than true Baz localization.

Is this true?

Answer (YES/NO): YES